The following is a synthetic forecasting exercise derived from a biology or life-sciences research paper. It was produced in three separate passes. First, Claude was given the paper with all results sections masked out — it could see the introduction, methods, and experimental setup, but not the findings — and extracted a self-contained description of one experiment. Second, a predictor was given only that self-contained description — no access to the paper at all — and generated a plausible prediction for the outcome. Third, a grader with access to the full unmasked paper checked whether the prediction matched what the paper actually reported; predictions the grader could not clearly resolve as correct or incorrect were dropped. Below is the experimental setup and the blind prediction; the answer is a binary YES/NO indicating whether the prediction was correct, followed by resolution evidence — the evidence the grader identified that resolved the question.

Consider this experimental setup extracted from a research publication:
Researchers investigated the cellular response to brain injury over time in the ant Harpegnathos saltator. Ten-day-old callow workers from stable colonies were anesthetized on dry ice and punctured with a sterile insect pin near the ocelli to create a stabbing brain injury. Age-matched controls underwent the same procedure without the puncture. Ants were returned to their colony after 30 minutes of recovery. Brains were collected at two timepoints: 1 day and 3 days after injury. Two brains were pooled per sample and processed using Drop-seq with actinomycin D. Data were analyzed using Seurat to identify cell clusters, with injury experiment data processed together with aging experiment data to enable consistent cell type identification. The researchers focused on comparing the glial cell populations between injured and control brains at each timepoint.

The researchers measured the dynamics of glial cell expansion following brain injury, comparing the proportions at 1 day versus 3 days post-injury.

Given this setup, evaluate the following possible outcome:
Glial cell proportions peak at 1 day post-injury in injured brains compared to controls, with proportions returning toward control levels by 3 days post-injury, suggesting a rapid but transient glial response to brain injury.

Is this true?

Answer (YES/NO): NO